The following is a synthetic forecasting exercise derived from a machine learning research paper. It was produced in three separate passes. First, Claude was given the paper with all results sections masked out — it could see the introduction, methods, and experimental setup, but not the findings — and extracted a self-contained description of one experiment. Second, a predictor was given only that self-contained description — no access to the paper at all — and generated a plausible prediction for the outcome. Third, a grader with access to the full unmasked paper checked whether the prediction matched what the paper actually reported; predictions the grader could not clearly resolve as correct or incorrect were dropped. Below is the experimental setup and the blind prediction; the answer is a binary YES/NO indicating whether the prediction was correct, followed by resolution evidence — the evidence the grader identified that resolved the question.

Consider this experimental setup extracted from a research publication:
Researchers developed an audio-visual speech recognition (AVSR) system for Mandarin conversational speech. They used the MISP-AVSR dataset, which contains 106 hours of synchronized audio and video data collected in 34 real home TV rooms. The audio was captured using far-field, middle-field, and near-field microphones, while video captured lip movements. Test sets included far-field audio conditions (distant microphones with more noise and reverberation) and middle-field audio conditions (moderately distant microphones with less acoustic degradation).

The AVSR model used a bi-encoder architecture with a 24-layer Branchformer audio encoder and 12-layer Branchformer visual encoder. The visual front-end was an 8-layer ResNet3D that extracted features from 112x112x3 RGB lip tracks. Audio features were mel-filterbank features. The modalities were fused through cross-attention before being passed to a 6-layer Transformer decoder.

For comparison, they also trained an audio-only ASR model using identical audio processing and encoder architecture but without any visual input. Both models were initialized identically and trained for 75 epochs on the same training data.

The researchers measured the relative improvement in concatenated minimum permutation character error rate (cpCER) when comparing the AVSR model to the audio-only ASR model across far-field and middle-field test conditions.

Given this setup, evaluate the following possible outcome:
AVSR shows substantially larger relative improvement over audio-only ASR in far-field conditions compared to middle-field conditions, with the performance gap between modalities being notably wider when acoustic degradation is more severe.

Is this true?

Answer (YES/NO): NO